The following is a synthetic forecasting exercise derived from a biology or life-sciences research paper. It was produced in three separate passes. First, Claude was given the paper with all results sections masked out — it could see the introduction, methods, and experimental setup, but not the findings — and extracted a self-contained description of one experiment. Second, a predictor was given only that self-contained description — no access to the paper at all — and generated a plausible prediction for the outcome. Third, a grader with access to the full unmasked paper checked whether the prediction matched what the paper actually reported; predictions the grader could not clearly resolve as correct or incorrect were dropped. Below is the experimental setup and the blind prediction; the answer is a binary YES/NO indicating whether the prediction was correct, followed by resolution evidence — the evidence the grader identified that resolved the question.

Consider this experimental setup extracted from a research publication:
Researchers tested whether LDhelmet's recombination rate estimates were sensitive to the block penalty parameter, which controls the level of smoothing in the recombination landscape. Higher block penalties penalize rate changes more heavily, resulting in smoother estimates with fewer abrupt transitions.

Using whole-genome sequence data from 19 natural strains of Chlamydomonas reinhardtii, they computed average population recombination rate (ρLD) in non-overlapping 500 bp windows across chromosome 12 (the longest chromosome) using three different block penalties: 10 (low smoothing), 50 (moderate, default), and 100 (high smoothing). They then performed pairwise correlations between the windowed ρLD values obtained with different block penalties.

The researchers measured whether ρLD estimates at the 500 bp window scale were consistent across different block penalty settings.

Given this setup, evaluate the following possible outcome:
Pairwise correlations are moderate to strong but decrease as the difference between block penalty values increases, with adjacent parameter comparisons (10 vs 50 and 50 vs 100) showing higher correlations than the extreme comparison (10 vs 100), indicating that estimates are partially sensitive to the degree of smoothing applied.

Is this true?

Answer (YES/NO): NO